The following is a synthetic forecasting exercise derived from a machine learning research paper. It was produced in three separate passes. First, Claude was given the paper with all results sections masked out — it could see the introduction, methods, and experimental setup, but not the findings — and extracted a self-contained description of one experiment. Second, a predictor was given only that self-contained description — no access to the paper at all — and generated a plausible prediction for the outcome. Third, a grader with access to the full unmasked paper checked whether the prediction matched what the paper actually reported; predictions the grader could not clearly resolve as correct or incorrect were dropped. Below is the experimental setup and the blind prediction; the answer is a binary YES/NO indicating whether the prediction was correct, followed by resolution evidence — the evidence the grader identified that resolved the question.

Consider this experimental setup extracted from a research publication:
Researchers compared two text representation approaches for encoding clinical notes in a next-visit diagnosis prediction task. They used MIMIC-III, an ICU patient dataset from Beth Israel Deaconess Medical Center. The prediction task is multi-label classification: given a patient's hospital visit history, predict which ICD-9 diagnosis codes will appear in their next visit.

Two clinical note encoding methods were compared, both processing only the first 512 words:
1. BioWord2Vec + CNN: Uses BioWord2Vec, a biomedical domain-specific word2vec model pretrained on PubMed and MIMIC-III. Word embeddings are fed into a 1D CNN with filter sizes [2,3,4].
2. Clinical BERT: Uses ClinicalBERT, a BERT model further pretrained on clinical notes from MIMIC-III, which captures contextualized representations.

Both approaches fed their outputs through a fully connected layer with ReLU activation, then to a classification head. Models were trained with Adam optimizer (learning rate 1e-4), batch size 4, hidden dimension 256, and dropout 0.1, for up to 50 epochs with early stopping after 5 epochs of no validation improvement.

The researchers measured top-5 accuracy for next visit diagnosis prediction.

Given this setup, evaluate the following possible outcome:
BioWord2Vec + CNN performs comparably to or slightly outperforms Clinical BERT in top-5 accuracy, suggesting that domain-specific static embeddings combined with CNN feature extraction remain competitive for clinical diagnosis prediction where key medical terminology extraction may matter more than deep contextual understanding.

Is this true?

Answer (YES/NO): NO